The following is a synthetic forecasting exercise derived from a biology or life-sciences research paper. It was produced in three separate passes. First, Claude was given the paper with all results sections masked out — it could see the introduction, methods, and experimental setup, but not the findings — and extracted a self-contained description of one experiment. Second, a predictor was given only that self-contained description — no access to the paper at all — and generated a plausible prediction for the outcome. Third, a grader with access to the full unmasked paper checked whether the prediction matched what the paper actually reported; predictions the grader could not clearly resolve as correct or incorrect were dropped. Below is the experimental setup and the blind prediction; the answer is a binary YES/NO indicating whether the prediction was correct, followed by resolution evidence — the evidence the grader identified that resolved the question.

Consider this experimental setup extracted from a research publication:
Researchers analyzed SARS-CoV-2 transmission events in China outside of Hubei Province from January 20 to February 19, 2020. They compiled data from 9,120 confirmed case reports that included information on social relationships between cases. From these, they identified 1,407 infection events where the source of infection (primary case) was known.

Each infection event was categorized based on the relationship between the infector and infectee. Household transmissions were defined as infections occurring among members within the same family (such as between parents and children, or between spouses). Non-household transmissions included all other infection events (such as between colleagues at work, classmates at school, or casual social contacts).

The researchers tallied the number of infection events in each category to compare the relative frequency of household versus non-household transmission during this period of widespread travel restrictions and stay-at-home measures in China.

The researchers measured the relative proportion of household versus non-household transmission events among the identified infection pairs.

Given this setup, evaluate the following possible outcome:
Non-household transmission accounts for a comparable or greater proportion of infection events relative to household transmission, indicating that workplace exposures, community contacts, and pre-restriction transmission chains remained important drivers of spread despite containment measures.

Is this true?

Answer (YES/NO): YES